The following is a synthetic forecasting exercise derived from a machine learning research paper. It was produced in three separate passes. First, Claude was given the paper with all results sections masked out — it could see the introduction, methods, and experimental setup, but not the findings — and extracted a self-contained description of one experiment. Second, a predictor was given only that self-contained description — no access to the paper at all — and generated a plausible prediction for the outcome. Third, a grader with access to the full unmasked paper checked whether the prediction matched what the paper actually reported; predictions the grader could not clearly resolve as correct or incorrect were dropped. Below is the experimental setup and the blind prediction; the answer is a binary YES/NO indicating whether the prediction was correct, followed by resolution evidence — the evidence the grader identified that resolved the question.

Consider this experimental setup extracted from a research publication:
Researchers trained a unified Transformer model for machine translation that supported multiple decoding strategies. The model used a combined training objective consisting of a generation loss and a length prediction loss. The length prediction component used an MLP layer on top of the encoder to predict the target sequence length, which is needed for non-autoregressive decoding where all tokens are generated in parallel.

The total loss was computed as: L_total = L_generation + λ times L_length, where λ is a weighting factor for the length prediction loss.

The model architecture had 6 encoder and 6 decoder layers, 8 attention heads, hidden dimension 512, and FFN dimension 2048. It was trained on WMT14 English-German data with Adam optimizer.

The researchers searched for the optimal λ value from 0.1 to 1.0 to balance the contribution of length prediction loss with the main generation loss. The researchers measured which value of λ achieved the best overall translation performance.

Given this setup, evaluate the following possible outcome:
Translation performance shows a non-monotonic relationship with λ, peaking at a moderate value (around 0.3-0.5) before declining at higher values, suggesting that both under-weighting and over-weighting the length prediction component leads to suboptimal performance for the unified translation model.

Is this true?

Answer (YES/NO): NO